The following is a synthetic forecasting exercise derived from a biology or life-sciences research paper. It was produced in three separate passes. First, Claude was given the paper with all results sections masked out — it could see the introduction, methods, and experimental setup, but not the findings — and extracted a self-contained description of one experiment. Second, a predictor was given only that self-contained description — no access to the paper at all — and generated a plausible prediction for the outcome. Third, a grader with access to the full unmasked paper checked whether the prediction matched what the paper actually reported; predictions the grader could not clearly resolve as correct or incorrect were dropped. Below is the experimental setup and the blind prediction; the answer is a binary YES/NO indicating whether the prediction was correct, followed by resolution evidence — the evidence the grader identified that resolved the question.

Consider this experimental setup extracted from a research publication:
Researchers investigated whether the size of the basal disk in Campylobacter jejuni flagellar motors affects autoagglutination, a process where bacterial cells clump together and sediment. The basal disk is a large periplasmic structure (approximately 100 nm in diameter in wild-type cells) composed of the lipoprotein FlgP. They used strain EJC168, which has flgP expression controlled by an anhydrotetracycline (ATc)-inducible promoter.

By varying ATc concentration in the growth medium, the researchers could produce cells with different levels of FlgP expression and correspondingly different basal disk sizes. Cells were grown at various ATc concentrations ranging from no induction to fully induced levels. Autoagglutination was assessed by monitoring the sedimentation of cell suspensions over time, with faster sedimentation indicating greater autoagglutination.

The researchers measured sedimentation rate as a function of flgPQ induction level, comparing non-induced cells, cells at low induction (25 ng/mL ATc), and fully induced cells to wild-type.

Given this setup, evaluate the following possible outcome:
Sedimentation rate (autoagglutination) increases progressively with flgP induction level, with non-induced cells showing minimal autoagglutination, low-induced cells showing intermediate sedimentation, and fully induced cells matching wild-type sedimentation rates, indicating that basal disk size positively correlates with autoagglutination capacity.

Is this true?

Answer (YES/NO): NO